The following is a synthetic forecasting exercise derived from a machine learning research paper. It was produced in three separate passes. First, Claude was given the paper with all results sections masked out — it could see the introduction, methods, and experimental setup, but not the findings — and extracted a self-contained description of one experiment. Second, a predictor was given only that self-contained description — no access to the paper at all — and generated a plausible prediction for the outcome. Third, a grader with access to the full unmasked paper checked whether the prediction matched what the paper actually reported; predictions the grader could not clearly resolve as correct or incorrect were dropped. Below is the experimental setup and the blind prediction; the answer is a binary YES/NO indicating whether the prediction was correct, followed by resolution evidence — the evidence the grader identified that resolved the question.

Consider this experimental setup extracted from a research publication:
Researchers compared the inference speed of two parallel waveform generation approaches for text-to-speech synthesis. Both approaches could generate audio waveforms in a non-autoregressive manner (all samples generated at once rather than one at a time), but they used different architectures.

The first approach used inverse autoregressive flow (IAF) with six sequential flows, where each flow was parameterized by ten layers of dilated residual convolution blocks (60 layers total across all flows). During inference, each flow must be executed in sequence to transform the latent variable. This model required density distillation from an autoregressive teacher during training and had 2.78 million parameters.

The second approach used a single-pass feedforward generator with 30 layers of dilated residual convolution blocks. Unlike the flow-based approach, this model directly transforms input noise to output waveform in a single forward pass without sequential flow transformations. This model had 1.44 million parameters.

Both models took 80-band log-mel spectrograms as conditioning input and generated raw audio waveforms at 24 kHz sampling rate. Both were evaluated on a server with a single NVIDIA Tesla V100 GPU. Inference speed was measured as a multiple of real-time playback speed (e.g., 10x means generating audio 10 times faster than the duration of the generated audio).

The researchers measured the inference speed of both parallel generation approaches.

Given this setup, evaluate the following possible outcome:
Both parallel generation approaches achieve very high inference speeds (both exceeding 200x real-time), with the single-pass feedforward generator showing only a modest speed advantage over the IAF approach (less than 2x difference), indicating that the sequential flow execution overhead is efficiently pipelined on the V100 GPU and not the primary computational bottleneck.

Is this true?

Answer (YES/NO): NO